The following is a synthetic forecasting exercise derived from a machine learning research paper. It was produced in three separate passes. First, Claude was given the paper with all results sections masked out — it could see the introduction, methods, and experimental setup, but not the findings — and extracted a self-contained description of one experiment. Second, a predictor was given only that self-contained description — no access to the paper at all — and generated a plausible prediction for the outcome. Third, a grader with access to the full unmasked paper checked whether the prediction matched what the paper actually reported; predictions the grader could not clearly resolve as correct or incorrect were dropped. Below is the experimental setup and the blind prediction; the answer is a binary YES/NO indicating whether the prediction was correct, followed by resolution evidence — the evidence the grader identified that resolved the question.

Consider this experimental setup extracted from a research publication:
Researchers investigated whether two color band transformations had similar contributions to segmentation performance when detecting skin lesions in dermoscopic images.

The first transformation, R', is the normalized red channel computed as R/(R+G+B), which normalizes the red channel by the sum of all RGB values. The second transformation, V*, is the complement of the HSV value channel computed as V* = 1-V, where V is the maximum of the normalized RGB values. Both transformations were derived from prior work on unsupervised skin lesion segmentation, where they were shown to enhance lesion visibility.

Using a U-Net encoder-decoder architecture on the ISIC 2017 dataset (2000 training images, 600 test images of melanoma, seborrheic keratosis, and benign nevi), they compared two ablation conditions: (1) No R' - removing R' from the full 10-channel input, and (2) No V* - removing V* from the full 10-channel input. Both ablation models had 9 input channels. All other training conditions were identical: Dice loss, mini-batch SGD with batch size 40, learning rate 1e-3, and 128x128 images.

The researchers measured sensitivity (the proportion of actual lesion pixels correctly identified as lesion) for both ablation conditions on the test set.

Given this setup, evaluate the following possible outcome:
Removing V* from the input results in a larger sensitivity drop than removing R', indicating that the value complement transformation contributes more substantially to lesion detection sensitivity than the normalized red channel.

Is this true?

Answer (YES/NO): YES